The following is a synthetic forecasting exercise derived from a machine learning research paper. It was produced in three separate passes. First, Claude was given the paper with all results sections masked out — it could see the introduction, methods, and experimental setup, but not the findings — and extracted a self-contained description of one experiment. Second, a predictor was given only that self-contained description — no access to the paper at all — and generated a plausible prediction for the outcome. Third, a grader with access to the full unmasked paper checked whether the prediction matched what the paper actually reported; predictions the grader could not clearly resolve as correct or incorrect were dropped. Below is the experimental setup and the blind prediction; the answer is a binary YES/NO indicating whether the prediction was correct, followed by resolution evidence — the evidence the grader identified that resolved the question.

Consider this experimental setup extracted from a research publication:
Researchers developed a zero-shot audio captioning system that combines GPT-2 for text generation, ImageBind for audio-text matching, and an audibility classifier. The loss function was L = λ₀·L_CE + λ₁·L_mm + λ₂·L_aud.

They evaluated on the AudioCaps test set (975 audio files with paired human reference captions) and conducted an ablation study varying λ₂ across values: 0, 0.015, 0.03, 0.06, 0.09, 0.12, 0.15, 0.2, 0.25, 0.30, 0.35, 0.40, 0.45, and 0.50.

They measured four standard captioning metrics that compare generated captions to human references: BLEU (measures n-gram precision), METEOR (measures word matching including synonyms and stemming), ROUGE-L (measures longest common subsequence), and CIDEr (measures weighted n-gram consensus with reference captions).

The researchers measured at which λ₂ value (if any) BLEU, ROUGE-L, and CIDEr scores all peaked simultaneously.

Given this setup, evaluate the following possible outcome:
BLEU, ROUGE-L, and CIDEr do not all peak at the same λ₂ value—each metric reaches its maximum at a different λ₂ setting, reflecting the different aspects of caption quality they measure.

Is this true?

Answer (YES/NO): NO